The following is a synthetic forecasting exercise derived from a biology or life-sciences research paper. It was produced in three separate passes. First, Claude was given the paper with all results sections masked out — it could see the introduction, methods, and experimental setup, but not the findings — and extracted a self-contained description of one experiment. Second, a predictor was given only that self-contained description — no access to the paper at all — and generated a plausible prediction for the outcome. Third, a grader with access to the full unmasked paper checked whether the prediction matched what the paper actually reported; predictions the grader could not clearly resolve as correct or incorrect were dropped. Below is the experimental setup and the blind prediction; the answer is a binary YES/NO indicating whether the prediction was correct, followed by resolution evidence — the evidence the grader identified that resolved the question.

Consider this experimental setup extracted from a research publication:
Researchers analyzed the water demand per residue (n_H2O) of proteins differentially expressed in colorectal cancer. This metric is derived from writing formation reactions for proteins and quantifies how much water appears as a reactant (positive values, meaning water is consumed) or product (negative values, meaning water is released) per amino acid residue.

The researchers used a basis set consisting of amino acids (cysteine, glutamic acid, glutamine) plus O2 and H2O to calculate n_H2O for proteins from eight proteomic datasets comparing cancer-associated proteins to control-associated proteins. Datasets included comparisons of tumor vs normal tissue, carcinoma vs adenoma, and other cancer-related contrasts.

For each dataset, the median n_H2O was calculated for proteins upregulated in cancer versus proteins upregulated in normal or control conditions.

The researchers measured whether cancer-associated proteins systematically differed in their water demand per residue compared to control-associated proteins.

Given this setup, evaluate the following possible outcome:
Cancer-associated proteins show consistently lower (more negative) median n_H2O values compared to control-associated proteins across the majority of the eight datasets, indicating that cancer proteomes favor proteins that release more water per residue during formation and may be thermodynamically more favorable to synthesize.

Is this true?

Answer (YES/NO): NO